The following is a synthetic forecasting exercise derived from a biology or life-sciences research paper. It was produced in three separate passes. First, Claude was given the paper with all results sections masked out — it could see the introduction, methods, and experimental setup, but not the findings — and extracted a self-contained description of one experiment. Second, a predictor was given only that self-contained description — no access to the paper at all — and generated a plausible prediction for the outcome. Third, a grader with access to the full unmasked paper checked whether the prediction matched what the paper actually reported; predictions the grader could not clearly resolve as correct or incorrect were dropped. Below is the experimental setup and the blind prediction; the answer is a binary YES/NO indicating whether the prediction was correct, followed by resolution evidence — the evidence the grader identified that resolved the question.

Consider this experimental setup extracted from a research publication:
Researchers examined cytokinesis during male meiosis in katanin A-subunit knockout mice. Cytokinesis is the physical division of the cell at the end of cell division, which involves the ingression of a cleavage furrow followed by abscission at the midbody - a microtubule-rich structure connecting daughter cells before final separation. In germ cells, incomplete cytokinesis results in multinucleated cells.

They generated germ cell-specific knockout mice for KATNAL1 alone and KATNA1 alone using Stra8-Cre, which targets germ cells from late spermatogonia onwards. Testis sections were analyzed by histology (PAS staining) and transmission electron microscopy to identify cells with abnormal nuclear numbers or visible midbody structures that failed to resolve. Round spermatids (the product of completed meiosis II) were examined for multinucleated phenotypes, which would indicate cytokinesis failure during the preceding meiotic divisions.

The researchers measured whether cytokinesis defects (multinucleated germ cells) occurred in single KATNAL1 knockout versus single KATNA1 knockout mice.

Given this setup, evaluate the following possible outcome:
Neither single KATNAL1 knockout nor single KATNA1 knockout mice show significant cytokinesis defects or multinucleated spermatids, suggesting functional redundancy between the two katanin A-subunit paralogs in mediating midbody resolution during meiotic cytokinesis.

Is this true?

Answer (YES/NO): NO